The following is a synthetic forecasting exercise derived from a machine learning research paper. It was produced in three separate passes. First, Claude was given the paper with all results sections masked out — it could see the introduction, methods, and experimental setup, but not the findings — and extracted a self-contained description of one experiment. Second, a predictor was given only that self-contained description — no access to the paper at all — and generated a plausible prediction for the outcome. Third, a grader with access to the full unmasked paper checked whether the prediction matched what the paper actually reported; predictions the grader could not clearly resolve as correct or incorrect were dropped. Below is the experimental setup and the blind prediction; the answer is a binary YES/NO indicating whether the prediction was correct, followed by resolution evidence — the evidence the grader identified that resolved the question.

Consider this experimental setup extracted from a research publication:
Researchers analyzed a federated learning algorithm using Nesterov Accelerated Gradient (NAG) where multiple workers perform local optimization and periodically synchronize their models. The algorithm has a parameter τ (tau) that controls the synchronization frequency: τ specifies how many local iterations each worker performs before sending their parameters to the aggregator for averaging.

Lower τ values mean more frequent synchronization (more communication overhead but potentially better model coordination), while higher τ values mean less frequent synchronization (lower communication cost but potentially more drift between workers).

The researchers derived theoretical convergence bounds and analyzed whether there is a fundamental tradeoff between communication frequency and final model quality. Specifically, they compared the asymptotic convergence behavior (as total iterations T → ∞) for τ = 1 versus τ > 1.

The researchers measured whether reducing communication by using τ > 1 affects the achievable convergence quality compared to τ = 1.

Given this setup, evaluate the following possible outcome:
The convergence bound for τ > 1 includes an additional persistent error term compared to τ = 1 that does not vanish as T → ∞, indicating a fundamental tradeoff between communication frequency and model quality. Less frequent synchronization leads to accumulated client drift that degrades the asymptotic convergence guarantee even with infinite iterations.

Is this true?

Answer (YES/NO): YES